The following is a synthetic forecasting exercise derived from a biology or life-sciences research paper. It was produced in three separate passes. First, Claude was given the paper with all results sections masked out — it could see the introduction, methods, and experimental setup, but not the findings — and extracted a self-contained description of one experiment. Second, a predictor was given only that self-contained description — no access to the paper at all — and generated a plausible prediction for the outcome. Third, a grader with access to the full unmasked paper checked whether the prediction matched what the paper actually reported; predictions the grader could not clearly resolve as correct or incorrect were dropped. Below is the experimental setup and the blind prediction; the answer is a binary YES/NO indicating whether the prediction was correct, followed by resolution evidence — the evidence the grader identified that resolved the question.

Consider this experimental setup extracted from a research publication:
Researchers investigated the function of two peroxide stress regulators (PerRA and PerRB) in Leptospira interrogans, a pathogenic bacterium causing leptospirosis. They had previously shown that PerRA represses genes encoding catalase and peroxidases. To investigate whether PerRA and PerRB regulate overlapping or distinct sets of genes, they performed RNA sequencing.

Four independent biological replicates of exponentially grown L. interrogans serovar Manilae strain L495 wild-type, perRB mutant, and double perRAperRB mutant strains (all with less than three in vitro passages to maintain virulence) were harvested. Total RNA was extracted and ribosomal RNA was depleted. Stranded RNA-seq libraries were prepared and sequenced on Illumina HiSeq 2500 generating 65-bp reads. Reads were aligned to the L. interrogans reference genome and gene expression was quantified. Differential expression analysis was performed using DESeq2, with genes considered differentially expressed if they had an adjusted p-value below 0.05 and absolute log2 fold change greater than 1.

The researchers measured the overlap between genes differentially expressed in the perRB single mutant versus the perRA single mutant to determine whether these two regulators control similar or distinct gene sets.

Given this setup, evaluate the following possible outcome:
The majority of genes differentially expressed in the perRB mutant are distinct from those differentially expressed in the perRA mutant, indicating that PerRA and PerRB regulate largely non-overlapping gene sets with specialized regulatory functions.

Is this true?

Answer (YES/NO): YES